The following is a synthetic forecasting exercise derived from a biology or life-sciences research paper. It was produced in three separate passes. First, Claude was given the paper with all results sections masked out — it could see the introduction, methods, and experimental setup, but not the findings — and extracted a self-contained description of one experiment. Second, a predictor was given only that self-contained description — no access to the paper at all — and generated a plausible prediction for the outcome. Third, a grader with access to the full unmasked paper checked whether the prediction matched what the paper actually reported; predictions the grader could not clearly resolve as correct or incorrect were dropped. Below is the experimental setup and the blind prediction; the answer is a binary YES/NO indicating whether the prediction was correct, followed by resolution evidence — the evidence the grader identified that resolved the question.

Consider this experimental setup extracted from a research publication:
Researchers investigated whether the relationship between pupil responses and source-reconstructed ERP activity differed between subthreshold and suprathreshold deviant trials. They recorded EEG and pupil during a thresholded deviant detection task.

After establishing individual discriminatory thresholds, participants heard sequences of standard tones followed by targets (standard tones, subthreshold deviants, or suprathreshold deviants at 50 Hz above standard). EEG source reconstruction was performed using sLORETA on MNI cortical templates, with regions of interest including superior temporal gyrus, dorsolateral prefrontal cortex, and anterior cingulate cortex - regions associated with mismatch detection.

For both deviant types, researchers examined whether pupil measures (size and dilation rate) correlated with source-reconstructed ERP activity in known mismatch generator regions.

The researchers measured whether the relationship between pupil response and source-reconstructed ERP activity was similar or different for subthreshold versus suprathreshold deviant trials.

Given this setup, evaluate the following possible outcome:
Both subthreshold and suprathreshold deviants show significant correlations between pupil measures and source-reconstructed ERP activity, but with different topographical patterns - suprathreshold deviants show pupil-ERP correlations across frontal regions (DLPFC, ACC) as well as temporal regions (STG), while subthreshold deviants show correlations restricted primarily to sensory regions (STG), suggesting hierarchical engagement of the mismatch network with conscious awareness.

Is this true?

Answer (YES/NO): NO